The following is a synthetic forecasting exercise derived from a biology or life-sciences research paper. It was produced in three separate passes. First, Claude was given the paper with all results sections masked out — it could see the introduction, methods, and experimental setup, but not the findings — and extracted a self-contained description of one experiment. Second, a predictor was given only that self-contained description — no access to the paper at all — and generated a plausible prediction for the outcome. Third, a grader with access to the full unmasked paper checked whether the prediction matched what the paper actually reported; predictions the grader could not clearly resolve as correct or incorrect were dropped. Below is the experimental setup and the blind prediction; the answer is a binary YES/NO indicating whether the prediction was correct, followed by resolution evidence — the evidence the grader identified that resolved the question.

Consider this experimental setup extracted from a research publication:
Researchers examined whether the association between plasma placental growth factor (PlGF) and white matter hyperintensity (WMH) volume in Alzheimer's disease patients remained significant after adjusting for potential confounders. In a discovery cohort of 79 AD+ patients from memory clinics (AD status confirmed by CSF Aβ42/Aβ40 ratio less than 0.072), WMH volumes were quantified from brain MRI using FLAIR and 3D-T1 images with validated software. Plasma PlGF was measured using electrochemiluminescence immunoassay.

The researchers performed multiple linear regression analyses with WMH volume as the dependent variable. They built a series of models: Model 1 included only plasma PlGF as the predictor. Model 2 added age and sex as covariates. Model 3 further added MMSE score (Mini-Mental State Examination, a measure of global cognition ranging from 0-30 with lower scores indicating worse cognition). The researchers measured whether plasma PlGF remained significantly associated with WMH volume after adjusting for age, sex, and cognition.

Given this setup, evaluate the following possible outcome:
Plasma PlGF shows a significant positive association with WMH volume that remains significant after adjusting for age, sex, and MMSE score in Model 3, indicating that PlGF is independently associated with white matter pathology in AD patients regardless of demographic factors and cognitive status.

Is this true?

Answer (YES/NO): YES